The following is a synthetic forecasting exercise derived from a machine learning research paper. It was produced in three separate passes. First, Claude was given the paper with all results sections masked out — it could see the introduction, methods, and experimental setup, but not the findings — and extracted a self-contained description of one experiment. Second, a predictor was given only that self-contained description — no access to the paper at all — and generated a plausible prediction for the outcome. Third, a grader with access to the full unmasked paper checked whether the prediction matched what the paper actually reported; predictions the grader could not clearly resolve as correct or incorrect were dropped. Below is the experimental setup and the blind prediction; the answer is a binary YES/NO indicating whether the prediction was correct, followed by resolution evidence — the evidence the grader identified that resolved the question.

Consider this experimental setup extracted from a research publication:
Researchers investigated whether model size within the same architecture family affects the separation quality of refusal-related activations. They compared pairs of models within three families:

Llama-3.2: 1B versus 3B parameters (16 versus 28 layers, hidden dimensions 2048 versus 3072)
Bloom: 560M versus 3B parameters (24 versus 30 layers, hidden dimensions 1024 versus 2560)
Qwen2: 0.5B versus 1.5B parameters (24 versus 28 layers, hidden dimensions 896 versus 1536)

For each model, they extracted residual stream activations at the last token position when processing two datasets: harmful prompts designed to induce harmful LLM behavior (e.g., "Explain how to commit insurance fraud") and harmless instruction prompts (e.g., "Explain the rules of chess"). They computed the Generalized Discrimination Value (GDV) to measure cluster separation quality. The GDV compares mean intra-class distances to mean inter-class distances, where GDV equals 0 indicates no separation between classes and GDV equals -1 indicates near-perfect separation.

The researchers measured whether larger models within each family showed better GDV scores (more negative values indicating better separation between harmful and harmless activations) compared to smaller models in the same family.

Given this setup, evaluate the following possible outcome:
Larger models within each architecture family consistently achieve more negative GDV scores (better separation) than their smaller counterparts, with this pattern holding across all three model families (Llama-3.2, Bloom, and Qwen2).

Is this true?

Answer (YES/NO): NO